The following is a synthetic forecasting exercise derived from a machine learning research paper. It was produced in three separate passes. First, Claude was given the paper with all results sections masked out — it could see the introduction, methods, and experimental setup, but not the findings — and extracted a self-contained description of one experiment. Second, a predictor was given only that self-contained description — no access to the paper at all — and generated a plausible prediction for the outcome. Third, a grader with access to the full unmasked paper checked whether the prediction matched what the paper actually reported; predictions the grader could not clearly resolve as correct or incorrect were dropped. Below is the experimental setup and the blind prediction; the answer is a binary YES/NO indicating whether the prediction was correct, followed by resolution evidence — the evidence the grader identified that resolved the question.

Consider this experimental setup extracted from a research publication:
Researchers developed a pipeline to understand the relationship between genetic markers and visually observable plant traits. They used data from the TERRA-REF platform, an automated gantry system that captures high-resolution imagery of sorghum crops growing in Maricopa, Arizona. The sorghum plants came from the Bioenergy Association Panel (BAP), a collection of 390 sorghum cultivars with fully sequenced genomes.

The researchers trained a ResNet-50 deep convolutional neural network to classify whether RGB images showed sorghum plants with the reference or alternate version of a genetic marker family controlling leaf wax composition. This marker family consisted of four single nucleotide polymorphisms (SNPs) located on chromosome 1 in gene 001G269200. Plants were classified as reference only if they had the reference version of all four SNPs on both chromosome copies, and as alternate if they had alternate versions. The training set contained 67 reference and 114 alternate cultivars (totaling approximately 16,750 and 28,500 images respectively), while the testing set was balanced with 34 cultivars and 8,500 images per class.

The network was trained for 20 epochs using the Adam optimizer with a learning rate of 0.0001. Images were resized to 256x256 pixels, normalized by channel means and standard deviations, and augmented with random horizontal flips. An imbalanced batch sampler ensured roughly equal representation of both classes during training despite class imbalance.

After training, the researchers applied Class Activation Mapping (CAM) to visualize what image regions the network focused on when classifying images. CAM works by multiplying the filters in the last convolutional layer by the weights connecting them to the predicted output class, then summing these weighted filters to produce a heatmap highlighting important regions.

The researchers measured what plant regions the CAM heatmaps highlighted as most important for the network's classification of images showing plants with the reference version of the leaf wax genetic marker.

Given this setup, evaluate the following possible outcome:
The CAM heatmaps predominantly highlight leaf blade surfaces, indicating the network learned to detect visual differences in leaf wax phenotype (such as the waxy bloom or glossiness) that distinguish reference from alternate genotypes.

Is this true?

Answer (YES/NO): NO